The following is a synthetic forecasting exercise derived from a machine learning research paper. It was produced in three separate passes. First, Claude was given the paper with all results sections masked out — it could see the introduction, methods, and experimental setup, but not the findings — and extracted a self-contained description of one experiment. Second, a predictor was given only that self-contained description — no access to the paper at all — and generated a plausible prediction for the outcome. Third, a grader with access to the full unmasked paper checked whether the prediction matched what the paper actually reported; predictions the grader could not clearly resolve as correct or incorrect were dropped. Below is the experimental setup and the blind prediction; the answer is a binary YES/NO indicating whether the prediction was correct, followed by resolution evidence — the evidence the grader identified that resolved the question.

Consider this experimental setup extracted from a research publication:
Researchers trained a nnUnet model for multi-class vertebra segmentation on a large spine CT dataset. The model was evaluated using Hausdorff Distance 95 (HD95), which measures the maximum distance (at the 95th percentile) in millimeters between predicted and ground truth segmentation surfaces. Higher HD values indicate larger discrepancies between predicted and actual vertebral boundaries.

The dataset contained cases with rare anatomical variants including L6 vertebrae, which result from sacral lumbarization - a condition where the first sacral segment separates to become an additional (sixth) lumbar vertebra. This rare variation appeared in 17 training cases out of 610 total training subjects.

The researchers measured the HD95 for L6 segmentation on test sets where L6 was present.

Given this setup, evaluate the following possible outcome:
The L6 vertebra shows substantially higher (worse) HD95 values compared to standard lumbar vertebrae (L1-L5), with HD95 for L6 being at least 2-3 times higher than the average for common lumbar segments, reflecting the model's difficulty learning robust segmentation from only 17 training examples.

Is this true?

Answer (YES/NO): YES